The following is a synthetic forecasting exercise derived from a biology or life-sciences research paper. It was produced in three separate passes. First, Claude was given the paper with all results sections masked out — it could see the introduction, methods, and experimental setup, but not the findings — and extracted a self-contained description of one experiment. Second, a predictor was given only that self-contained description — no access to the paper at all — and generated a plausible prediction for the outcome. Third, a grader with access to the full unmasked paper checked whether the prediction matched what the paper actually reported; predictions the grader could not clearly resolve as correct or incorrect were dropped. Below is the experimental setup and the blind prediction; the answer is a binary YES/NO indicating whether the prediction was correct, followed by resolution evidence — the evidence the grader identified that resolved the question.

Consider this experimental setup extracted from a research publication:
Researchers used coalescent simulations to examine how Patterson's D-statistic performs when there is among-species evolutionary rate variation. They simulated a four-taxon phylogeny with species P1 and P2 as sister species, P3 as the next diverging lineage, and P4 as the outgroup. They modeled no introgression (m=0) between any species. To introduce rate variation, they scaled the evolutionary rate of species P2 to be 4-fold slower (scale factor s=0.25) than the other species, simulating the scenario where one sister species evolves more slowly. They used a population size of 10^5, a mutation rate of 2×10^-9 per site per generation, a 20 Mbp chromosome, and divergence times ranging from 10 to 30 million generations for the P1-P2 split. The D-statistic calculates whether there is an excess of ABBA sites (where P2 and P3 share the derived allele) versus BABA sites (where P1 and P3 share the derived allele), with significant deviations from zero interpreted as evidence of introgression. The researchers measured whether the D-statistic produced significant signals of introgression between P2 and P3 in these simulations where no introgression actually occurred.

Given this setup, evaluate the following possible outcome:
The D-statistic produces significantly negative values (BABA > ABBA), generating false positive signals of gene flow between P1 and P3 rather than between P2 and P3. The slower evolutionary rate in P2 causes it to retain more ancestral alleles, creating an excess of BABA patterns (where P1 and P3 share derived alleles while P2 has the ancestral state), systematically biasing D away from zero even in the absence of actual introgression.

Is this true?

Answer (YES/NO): NO